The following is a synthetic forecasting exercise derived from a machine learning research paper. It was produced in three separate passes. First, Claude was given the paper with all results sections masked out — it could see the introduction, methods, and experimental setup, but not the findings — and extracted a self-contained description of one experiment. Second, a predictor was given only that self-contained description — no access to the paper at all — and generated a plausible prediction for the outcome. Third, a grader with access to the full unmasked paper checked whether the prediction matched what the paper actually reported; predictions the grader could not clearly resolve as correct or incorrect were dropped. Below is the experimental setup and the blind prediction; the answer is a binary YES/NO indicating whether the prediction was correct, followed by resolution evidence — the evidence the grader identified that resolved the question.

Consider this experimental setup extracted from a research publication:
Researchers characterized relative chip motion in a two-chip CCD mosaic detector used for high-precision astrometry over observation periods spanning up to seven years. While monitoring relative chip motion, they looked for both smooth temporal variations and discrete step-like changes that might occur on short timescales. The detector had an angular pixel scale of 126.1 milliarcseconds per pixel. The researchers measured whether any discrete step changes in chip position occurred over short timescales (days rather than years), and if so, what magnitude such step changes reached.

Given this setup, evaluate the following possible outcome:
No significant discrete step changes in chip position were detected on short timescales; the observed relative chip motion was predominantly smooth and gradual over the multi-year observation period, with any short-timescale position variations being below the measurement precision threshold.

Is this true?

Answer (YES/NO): NO